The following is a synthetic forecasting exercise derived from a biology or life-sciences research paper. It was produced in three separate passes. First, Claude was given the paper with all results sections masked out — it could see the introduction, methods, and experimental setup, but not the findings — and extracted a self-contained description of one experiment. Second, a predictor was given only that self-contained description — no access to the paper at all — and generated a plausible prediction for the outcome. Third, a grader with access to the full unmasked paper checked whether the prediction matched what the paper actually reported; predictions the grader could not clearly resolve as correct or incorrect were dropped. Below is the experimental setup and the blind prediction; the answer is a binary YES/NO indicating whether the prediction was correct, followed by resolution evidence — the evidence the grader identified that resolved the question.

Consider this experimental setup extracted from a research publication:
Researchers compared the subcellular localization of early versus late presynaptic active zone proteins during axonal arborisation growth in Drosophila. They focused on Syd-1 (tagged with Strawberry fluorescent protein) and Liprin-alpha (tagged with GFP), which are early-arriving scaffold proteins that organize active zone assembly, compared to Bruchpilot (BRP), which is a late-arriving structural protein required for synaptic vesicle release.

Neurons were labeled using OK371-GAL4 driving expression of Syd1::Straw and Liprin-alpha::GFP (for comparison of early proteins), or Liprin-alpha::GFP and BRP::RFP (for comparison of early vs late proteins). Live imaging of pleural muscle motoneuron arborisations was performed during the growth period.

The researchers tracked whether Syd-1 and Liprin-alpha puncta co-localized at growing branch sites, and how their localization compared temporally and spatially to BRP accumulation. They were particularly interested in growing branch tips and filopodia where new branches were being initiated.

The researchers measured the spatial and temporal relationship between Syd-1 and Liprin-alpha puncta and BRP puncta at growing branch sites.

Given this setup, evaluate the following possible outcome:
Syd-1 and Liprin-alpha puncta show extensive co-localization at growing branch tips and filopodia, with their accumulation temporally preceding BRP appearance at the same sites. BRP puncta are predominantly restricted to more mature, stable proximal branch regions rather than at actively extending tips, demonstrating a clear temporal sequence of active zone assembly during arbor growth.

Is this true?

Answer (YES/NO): NO